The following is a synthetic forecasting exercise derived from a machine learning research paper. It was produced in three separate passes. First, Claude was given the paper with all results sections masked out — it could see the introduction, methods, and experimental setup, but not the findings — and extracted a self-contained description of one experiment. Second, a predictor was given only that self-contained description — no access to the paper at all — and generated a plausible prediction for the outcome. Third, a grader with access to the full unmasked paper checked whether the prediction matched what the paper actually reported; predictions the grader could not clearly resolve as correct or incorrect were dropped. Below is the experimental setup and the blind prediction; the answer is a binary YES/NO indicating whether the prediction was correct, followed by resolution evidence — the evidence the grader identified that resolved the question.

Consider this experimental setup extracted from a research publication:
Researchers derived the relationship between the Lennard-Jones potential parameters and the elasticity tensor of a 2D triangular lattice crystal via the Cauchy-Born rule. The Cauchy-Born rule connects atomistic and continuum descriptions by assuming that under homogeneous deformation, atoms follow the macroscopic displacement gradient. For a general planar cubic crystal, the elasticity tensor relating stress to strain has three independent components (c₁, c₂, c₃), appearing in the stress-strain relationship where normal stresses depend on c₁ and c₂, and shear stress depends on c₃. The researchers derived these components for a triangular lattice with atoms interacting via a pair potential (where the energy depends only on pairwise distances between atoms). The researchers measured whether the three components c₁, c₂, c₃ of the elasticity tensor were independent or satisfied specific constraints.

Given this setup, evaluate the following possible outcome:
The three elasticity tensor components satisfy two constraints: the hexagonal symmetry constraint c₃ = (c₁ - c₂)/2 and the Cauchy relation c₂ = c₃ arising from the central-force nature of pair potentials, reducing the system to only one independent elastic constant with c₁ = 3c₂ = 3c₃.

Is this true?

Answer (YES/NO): YES